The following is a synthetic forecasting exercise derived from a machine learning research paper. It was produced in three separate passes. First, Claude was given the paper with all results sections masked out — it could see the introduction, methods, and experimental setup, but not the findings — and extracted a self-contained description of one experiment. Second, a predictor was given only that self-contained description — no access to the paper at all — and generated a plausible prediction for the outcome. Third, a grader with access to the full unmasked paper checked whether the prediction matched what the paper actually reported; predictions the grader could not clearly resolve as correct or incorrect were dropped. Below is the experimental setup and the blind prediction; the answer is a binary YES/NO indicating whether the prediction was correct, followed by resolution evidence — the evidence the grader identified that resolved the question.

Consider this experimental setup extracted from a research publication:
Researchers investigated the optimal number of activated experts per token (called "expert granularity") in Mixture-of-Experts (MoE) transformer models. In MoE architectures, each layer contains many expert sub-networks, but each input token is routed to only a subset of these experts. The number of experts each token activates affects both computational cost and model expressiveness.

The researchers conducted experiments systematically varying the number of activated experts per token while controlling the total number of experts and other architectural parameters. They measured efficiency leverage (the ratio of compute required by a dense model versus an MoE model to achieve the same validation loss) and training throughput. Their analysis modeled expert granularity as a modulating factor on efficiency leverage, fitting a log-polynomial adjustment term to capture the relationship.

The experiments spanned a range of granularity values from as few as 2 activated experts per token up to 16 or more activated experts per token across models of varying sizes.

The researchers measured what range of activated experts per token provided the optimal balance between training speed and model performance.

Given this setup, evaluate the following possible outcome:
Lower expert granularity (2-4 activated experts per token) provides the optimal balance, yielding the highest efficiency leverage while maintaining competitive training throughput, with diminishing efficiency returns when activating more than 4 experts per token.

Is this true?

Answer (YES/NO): NO